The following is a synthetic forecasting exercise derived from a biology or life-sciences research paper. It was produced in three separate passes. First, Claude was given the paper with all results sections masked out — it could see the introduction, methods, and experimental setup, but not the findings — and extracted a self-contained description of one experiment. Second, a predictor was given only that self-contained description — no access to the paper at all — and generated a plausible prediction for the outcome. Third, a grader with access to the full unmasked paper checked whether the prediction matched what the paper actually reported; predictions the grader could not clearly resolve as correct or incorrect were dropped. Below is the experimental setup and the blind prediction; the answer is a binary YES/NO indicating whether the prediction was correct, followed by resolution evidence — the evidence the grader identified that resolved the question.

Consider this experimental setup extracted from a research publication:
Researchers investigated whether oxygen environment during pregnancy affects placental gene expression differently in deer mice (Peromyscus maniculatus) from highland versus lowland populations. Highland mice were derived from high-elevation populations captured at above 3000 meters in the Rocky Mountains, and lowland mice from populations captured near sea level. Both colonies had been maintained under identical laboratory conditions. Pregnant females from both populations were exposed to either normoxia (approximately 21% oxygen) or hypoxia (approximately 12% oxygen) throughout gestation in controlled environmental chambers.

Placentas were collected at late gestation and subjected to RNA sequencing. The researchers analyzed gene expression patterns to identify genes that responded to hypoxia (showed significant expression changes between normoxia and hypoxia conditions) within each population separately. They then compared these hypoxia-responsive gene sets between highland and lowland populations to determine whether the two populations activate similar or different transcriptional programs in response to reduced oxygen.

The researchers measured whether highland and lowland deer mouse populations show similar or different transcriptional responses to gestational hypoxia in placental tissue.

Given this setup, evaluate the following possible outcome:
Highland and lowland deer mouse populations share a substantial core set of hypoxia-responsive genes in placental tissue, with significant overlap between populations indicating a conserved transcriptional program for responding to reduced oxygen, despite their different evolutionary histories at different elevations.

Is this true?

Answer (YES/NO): YES